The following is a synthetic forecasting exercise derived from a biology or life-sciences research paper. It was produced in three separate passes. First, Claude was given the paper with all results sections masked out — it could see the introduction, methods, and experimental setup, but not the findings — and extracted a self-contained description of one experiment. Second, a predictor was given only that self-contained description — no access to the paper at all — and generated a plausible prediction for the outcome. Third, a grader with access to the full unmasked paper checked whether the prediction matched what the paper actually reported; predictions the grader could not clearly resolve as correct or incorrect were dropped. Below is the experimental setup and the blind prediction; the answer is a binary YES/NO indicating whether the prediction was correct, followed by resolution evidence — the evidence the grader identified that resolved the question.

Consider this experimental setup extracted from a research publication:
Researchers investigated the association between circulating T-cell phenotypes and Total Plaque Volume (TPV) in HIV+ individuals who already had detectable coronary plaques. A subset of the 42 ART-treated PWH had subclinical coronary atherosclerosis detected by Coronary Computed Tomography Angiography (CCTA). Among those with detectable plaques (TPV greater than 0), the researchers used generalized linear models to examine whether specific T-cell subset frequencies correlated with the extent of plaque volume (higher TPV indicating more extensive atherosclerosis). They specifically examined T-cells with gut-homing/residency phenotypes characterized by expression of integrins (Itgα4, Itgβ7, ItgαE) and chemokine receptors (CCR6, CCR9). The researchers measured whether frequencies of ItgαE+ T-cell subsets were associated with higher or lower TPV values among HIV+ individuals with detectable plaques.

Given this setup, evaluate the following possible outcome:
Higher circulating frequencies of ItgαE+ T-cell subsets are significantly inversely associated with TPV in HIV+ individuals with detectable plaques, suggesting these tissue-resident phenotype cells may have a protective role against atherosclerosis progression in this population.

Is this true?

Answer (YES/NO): NO